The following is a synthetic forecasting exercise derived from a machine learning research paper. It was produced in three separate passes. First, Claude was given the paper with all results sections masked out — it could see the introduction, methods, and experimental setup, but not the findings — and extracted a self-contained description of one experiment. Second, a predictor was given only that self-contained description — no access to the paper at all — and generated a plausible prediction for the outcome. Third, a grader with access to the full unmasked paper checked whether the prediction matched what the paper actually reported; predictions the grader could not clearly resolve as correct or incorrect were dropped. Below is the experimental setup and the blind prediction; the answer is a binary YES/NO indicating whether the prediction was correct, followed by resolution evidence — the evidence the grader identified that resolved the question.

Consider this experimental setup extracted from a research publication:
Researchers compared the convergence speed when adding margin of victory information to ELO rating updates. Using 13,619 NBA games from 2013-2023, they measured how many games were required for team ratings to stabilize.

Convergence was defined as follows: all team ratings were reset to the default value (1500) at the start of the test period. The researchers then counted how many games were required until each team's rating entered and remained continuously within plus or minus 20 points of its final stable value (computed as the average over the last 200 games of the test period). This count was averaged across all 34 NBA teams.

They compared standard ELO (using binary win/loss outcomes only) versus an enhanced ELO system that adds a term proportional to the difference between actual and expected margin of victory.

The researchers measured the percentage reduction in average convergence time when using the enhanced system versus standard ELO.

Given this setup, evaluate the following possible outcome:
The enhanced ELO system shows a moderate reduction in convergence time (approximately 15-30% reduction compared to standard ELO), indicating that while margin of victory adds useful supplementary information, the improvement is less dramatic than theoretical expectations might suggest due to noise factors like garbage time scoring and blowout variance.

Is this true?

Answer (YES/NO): NO